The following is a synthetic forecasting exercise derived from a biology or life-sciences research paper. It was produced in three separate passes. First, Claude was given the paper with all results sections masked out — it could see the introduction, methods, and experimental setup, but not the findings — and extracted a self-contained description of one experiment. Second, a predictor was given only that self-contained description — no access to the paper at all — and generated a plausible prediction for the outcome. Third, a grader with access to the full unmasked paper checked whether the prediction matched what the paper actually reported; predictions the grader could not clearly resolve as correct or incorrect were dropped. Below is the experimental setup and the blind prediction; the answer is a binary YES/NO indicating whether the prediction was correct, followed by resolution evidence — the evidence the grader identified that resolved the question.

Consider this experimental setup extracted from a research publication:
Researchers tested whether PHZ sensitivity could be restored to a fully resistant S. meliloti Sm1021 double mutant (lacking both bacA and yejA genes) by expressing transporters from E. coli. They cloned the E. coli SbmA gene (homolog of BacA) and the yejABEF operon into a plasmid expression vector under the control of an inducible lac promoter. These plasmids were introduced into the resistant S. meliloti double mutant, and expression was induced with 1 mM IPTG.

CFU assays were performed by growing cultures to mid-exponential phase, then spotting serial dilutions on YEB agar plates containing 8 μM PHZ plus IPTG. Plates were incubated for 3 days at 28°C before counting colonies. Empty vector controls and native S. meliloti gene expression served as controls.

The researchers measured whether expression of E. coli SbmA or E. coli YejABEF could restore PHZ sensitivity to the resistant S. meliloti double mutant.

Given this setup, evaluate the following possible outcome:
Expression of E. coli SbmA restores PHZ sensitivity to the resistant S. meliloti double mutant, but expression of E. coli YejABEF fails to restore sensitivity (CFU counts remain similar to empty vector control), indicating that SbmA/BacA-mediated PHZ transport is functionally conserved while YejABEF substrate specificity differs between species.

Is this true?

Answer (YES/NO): NO